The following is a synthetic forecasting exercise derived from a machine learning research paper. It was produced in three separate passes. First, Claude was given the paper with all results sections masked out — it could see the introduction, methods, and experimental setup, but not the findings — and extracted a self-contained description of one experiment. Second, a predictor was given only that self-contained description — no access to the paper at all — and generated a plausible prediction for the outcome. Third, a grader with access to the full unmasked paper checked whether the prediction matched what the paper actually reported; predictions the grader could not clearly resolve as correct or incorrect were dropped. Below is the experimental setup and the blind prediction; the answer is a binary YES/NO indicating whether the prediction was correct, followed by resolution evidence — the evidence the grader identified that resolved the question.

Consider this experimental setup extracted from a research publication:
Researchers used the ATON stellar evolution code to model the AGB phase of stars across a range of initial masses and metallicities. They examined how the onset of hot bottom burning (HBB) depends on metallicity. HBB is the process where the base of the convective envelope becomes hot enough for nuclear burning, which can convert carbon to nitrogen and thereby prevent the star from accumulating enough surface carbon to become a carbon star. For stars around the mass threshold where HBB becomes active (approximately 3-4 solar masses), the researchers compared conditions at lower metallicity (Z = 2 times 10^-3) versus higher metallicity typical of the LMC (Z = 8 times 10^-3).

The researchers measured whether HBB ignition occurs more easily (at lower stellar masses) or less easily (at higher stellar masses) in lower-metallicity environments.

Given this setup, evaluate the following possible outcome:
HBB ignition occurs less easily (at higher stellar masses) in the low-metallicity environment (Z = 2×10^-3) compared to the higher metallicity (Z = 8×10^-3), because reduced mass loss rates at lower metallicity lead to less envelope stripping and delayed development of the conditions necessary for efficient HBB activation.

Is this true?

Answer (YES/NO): NO